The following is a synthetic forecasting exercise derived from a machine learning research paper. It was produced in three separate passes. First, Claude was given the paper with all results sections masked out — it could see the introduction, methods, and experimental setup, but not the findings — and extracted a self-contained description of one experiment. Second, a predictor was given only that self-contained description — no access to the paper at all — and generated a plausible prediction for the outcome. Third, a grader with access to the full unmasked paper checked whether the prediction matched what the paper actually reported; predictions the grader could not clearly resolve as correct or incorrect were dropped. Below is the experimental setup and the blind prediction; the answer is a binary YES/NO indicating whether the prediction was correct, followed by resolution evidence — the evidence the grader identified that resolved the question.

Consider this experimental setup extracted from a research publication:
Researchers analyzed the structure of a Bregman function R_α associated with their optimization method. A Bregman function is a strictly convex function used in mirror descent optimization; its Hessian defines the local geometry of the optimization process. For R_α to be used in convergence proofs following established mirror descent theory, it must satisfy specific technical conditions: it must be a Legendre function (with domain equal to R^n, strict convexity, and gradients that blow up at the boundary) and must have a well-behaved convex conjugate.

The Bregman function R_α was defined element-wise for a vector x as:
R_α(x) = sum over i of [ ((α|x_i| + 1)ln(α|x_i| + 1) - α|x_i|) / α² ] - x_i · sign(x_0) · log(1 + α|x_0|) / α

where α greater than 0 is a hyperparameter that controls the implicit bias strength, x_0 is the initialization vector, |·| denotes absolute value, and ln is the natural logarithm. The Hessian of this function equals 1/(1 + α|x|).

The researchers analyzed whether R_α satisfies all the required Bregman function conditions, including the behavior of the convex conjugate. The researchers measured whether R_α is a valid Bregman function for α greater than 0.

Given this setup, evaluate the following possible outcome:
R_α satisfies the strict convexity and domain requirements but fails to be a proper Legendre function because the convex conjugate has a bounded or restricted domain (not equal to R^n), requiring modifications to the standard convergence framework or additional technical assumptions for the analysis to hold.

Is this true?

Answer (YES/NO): NO